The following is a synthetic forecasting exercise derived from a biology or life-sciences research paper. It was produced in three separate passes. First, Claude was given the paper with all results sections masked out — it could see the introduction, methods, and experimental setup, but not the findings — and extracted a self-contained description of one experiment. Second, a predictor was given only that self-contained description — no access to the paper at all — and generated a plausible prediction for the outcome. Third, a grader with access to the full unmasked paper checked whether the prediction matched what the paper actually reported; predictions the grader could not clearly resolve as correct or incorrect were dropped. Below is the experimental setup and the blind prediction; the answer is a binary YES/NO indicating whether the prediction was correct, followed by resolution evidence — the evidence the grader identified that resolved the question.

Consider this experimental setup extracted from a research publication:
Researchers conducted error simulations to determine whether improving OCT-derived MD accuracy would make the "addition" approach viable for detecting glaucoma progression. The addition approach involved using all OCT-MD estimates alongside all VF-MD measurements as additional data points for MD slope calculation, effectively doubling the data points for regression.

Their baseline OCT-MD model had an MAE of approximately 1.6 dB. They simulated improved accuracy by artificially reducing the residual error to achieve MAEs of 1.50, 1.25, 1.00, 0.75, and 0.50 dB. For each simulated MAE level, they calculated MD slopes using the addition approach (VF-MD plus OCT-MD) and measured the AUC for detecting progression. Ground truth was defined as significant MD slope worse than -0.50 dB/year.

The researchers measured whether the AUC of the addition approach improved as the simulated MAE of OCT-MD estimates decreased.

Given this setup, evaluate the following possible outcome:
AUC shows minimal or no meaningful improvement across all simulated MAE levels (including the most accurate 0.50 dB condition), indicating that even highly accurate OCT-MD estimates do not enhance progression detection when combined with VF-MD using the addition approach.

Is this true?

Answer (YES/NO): YES